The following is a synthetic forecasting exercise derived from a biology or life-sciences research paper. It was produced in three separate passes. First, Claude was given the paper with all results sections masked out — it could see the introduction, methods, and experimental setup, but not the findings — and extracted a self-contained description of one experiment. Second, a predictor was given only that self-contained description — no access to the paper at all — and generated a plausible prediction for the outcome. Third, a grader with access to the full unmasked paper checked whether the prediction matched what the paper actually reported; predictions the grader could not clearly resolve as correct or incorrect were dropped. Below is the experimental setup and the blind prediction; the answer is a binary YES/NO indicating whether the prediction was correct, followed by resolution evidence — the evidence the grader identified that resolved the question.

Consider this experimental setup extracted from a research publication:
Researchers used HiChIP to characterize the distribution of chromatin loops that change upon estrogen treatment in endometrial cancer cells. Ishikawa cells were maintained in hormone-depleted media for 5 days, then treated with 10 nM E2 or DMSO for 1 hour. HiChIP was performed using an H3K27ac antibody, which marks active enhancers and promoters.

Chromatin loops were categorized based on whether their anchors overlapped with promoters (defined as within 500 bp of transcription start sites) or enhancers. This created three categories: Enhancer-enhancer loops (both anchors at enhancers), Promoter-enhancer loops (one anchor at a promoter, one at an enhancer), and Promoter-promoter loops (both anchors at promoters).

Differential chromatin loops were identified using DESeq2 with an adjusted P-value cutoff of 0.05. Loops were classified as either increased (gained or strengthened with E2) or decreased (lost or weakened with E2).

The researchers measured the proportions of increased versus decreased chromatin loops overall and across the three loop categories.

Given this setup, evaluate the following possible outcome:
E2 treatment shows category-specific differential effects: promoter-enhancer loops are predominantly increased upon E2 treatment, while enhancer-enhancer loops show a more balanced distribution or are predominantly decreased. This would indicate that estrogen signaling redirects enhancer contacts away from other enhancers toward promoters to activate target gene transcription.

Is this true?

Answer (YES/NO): NO